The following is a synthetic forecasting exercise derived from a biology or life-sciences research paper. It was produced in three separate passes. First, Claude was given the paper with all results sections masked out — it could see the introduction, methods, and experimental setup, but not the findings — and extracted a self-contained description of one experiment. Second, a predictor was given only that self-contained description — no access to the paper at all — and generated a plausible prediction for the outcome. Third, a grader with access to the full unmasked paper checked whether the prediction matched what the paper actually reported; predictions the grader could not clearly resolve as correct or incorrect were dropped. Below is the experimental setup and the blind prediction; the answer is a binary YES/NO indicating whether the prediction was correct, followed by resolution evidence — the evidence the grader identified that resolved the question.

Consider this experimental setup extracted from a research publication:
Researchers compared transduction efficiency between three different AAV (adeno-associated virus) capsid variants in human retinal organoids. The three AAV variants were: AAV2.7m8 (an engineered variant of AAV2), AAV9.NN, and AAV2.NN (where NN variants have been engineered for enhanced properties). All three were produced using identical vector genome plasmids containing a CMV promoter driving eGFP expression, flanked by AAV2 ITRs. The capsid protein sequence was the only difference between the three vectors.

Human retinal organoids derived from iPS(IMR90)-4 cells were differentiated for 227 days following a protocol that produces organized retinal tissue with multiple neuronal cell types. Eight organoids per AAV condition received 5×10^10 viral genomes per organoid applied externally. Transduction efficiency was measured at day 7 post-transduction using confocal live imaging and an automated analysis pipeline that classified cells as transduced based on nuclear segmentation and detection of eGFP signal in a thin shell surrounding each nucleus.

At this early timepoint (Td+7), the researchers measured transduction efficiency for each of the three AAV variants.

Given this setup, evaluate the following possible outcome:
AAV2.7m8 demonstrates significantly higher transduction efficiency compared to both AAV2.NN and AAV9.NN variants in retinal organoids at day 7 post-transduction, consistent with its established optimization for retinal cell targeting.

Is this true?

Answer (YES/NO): NO